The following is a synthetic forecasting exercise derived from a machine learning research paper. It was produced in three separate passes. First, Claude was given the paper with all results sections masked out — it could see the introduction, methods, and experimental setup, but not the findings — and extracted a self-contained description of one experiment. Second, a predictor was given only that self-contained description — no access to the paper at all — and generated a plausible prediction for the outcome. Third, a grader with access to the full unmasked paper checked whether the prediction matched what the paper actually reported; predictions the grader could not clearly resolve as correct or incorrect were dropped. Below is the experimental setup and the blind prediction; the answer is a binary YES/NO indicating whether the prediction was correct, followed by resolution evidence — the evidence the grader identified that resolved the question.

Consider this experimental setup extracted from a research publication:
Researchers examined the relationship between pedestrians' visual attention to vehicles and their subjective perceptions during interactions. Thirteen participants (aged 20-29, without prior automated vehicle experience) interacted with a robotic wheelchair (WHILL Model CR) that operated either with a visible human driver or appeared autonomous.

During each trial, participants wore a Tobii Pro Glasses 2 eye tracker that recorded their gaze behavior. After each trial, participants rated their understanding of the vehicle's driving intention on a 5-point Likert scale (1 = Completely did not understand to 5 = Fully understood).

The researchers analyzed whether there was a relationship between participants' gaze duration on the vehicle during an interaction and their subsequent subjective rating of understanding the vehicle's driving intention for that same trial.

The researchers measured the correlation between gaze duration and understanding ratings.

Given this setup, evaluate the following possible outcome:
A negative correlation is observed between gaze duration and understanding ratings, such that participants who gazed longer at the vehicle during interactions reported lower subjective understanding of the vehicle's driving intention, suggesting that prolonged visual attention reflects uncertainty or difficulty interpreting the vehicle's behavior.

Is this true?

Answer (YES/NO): YES